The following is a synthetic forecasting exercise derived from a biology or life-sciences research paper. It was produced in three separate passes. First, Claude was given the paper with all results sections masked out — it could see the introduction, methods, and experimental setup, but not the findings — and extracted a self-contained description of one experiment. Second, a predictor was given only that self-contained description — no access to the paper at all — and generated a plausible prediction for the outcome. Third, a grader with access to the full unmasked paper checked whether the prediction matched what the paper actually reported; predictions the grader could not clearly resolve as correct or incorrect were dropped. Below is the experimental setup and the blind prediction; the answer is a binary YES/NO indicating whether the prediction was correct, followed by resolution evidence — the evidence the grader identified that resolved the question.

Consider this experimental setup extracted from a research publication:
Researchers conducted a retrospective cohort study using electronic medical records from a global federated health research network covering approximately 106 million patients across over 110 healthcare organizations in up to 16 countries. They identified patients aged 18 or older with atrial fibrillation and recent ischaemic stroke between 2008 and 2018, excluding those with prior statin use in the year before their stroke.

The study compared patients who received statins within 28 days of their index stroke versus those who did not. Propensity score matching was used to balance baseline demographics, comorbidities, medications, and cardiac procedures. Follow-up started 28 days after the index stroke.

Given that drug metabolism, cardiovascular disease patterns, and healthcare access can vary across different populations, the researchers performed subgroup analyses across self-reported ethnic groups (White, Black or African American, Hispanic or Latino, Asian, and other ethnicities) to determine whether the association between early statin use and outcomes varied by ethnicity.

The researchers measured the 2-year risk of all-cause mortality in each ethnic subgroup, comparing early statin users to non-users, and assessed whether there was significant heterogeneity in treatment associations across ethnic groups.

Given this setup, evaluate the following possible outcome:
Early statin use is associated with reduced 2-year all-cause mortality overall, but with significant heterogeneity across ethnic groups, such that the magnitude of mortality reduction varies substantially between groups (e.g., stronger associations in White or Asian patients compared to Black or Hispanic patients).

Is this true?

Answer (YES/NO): NO